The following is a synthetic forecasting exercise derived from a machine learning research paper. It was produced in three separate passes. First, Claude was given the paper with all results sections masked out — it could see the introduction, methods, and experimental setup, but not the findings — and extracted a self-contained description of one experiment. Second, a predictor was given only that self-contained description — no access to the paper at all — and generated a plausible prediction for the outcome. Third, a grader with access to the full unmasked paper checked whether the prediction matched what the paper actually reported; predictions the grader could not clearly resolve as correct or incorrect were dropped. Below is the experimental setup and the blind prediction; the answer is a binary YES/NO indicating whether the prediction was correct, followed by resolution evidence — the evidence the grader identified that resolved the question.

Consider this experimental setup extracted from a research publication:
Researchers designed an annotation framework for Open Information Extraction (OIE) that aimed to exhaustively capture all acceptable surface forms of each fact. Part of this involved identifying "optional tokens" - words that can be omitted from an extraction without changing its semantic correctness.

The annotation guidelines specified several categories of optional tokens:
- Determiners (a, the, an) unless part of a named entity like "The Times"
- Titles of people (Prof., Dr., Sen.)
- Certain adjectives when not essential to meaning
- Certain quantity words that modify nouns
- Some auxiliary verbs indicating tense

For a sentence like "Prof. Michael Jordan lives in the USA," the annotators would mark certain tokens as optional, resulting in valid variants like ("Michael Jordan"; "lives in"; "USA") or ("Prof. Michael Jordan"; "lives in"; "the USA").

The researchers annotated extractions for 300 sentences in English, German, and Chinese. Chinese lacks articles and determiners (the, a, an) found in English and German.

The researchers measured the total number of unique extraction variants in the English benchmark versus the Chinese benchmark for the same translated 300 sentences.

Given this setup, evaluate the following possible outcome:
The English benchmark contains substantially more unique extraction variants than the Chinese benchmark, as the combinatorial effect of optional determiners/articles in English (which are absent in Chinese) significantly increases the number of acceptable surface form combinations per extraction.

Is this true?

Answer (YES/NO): YES